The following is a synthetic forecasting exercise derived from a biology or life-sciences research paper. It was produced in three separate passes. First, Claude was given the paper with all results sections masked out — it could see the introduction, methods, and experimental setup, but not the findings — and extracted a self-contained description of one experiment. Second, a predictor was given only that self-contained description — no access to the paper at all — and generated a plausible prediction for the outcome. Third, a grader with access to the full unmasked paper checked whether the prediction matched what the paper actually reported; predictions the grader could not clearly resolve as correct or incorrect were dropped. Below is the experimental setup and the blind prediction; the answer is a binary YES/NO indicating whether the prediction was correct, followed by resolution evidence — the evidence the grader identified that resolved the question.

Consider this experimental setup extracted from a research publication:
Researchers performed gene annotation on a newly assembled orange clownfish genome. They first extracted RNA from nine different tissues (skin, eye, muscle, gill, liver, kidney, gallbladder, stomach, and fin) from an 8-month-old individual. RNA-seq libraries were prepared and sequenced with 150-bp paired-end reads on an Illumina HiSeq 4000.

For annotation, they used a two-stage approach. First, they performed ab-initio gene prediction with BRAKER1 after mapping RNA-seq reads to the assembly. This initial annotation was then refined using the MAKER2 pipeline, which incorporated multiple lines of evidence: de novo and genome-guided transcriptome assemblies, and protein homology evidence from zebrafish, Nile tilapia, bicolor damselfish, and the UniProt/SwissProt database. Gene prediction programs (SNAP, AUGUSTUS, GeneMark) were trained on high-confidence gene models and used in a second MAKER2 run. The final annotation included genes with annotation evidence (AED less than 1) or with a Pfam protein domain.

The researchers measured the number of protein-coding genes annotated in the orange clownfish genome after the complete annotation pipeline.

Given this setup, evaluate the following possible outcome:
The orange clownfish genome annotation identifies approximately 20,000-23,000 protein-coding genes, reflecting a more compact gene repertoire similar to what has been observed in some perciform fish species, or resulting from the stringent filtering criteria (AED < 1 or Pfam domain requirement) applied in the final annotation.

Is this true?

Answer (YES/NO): NO